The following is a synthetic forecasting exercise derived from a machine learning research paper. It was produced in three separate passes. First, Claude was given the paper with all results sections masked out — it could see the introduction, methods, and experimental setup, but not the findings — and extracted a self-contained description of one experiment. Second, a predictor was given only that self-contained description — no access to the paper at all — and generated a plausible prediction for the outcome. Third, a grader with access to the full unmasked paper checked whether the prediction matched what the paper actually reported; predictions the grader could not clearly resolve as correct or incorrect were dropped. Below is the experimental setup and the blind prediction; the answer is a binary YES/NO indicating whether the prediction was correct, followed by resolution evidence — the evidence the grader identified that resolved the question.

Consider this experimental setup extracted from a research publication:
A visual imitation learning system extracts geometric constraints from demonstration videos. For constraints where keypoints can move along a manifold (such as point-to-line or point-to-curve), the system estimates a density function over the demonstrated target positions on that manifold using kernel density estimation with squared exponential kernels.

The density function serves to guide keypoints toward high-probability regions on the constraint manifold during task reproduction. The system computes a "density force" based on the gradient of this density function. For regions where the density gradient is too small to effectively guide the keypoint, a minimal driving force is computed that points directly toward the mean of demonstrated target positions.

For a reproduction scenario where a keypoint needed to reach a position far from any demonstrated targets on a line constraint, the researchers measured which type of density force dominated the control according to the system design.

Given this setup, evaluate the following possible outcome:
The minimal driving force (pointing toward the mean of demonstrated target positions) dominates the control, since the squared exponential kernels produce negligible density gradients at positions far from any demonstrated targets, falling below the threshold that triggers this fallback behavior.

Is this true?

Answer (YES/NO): YES